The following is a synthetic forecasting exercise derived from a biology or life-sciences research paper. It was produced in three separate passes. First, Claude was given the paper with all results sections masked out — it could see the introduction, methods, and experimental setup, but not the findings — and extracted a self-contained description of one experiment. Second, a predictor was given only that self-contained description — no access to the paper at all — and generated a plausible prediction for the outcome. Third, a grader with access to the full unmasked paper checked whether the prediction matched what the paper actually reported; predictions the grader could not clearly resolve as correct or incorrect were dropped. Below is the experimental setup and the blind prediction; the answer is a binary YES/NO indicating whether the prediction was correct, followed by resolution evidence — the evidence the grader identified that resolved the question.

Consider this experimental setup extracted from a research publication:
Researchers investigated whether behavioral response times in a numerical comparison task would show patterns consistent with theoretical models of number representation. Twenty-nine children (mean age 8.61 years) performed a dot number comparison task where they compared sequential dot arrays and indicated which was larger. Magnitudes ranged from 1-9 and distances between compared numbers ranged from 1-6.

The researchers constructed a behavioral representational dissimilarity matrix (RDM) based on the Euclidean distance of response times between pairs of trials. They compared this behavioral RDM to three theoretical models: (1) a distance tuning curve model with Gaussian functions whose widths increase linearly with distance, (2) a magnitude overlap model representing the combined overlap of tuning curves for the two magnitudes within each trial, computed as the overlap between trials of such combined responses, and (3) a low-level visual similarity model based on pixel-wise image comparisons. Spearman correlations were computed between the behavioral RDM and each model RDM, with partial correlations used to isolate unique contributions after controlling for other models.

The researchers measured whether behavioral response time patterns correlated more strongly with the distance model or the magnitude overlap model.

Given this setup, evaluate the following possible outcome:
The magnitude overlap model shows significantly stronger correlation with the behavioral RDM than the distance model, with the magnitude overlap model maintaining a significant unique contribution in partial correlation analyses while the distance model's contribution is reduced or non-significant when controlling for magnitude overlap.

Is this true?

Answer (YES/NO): NO